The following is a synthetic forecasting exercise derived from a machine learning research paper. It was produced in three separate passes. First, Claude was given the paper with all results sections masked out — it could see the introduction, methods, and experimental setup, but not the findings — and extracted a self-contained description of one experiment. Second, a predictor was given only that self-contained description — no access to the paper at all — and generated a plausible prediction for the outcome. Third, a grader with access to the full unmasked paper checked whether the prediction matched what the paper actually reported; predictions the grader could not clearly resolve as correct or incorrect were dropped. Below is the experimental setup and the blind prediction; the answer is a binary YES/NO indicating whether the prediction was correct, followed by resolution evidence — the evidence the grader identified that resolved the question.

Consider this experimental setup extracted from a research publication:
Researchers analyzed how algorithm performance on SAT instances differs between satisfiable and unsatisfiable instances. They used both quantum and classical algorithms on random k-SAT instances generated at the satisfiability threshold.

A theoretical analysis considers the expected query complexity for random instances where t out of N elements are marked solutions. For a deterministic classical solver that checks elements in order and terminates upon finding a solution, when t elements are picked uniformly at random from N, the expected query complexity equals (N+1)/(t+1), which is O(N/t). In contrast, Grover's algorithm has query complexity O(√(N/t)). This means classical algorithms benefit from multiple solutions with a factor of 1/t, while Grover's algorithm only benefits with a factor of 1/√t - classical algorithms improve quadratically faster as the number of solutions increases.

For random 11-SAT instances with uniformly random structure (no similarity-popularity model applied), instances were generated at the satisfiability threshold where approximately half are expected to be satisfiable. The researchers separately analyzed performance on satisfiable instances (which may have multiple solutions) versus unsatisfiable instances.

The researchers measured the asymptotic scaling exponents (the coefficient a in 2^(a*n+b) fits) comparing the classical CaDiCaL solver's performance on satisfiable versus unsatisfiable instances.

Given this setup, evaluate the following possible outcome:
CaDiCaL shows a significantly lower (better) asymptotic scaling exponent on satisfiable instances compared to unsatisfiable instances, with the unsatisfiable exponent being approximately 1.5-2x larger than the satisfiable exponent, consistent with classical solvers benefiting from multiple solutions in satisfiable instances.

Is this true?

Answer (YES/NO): NO